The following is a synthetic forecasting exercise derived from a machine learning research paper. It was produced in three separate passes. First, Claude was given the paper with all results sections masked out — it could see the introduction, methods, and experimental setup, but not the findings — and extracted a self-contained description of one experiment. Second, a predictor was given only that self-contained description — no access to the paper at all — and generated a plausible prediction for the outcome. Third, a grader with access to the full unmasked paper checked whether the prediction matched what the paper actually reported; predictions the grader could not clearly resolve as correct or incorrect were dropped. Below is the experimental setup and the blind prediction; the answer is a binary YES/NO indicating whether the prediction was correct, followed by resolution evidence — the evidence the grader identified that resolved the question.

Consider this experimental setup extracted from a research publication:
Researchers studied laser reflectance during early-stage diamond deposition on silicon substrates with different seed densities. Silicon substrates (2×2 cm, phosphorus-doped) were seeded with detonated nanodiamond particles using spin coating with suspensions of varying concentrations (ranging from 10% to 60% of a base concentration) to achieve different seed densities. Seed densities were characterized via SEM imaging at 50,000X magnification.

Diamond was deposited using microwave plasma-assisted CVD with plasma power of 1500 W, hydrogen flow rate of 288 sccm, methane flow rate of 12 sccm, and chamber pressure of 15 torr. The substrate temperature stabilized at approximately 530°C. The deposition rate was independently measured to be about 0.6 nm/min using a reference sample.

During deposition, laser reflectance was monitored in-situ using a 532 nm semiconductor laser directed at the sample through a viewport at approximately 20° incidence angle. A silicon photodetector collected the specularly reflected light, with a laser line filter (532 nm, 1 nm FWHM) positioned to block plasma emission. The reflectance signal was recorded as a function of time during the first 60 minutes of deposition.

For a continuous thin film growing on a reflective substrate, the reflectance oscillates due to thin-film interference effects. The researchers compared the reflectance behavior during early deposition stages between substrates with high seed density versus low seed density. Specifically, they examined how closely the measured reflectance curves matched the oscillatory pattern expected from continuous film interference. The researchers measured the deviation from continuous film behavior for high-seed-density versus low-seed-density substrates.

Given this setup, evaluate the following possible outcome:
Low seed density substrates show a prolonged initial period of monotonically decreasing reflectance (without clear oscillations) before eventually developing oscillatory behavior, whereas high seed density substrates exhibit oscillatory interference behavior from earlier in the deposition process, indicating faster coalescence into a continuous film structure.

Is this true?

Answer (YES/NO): YES